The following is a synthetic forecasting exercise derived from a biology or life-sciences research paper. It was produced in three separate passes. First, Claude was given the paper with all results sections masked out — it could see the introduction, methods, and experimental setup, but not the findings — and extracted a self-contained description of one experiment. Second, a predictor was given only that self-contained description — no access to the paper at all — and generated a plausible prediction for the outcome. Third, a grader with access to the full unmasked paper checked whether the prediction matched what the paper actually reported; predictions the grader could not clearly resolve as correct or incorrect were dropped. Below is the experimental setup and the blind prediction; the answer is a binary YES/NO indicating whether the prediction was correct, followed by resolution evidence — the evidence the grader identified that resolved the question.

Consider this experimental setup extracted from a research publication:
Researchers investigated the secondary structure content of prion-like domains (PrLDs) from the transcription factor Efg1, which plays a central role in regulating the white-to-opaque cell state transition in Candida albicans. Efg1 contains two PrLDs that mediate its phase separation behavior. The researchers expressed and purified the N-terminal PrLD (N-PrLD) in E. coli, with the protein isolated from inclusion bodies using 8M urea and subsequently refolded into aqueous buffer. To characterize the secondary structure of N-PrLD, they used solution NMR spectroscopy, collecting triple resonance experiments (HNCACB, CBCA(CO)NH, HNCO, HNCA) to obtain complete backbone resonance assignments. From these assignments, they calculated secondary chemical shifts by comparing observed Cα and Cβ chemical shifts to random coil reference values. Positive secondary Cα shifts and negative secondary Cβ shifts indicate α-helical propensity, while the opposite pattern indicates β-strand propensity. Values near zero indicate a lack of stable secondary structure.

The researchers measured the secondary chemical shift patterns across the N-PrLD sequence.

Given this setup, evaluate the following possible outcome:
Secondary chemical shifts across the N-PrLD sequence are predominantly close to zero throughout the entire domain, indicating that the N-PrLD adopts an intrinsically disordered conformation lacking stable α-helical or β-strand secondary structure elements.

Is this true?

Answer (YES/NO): NO